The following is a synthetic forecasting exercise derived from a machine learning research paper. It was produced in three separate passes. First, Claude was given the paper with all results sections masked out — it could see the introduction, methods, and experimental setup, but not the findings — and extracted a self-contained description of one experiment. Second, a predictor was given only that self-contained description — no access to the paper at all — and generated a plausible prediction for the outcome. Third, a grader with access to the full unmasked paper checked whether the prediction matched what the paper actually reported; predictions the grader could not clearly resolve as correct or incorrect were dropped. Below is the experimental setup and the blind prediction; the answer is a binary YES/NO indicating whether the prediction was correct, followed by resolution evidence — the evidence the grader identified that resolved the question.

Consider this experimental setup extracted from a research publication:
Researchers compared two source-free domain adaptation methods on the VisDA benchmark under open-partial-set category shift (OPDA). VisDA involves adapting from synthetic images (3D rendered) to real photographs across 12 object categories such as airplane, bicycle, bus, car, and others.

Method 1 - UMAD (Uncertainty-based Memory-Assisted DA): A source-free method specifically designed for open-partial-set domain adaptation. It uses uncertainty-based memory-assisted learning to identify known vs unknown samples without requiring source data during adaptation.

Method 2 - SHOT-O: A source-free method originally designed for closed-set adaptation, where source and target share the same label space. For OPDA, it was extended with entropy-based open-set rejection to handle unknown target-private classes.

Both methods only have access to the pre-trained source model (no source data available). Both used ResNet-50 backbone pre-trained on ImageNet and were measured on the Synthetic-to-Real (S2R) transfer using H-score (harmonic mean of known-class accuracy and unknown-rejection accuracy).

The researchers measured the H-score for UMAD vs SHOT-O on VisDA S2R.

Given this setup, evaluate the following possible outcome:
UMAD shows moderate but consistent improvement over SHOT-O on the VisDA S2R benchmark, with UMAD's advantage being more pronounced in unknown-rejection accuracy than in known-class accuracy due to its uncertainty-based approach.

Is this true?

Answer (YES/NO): NO